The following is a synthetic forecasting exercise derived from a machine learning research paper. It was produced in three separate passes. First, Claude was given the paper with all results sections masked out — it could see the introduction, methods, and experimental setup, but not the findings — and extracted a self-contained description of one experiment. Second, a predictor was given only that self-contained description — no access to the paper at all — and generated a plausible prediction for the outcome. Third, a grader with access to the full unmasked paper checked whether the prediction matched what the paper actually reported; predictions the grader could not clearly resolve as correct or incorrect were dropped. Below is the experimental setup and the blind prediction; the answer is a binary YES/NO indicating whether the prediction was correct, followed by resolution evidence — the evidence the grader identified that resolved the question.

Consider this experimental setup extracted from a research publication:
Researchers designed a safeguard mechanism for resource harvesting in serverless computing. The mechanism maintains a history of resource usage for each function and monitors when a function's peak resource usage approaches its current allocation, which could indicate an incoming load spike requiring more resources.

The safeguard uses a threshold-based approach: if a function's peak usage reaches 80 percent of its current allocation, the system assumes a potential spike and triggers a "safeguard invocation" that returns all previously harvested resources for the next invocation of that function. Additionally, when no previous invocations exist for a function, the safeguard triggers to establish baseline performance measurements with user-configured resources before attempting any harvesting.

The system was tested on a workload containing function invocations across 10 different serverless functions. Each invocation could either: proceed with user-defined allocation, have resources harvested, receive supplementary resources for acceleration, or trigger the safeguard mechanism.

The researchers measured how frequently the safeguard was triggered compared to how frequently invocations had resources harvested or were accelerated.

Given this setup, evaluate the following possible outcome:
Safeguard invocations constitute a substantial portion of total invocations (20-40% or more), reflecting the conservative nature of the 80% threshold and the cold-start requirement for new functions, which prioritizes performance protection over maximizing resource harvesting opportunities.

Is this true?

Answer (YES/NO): YES